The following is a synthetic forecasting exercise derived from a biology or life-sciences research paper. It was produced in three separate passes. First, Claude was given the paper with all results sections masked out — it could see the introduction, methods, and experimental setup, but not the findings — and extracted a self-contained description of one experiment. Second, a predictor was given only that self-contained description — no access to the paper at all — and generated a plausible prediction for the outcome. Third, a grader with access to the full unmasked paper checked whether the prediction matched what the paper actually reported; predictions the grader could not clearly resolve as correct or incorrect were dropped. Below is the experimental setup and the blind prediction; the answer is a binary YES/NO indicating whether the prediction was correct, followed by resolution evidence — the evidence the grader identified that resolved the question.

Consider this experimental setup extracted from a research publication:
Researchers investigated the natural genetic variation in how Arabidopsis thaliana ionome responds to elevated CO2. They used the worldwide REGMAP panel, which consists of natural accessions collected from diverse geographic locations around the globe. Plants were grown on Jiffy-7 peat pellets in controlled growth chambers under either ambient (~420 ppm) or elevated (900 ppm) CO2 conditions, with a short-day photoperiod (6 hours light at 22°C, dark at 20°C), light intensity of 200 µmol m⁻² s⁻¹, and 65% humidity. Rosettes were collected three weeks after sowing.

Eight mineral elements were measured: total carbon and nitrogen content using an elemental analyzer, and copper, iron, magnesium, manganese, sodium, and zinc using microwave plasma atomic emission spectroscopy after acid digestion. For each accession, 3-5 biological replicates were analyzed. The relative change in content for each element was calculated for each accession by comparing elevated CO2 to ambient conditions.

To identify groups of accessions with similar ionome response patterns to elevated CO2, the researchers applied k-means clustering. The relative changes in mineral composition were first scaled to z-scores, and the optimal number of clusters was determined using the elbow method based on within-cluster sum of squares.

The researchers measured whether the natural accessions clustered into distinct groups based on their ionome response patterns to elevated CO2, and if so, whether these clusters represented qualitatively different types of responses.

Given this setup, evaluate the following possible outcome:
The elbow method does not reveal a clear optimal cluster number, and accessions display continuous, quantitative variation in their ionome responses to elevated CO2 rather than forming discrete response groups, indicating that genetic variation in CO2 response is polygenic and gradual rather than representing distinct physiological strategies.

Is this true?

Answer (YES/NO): NO